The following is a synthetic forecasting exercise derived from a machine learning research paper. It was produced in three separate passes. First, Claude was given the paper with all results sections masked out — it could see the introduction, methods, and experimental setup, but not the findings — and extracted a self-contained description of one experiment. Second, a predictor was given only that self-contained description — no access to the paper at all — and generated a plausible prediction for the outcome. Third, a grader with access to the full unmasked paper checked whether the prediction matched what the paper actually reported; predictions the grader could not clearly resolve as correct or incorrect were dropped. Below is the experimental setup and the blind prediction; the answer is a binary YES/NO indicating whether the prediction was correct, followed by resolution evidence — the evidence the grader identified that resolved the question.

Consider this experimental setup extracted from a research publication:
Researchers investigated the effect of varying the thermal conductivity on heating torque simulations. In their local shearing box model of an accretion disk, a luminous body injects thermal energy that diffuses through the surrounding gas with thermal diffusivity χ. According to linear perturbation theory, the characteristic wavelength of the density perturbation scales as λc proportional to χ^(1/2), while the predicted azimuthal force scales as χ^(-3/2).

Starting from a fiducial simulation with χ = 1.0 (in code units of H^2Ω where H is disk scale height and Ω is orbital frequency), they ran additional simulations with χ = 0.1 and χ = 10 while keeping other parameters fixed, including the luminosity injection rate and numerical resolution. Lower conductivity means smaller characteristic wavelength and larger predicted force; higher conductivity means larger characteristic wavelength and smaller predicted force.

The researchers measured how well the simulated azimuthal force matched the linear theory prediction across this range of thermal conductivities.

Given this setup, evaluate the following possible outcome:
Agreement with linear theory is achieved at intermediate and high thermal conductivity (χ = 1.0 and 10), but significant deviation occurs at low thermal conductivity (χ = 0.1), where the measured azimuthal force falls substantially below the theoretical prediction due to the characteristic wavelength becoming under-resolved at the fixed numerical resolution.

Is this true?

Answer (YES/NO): NO